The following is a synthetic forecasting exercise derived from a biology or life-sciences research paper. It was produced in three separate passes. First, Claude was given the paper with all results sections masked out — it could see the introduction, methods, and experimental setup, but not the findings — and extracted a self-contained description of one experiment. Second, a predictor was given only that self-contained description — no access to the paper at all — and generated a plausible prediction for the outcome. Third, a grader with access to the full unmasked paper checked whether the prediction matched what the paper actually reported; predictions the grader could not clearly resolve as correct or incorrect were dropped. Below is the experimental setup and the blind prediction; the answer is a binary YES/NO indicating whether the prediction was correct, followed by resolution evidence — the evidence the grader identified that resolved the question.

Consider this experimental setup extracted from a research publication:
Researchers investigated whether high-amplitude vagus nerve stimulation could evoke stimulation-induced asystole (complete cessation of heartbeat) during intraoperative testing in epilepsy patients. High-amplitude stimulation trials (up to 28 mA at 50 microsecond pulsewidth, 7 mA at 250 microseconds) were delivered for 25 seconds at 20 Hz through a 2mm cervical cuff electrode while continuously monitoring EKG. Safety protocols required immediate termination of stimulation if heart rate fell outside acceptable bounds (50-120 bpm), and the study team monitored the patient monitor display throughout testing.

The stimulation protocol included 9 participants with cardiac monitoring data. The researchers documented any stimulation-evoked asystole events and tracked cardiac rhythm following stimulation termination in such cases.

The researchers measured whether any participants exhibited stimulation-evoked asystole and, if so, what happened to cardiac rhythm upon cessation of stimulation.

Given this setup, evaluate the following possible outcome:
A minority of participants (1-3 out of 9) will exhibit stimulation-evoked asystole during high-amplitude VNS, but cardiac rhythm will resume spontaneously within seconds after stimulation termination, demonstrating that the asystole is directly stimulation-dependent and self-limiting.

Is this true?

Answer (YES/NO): YES